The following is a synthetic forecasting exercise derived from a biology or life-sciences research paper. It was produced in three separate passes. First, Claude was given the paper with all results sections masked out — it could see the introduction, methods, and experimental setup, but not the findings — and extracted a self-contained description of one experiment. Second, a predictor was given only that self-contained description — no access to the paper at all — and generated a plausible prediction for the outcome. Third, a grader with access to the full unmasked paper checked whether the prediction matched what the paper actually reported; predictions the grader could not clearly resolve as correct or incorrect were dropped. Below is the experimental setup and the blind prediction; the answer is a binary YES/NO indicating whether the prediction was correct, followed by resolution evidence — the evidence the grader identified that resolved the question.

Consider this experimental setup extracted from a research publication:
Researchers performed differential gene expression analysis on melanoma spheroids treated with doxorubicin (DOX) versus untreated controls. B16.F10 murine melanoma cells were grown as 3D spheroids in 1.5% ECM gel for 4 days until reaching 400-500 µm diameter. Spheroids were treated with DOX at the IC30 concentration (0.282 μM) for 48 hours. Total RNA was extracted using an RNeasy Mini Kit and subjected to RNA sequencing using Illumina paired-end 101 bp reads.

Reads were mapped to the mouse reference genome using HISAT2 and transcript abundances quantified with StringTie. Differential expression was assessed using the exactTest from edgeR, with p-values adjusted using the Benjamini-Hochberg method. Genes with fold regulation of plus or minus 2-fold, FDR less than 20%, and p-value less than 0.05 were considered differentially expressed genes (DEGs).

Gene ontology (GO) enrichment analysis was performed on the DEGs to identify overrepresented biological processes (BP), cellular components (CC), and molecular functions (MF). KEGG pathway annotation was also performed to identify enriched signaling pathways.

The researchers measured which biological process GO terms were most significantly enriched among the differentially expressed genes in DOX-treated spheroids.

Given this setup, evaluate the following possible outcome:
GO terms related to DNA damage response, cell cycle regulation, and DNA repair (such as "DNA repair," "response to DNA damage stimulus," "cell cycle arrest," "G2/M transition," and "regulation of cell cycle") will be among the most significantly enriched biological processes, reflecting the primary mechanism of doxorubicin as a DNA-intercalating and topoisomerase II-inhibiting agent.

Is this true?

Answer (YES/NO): YES